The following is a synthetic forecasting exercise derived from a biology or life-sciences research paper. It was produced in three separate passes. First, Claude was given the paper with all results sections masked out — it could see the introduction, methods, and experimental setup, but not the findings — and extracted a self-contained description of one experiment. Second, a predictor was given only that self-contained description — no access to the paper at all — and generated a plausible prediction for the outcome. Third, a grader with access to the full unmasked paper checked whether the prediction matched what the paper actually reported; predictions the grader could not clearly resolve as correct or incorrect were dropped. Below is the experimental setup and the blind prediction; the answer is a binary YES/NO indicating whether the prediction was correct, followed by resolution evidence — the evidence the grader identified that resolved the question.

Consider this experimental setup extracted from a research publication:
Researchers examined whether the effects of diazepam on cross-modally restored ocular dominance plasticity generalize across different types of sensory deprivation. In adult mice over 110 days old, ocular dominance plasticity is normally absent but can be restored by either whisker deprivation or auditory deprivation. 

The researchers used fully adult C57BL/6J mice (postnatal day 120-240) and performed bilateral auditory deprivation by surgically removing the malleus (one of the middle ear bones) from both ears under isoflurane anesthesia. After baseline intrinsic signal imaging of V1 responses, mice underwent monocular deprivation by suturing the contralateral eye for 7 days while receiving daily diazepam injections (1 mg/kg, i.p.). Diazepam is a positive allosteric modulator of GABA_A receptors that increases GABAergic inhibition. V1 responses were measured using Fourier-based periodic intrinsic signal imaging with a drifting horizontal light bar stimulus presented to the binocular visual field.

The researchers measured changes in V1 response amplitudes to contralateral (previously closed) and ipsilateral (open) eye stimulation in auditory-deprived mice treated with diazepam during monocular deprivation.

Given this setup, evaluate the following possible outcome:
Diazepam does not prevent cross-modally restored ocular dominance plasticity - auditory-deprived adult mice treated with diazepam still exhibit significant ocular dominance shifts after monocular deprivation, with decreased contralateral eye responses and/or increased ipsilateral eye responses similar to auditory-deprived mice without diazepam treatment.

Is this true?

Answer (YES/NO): NO